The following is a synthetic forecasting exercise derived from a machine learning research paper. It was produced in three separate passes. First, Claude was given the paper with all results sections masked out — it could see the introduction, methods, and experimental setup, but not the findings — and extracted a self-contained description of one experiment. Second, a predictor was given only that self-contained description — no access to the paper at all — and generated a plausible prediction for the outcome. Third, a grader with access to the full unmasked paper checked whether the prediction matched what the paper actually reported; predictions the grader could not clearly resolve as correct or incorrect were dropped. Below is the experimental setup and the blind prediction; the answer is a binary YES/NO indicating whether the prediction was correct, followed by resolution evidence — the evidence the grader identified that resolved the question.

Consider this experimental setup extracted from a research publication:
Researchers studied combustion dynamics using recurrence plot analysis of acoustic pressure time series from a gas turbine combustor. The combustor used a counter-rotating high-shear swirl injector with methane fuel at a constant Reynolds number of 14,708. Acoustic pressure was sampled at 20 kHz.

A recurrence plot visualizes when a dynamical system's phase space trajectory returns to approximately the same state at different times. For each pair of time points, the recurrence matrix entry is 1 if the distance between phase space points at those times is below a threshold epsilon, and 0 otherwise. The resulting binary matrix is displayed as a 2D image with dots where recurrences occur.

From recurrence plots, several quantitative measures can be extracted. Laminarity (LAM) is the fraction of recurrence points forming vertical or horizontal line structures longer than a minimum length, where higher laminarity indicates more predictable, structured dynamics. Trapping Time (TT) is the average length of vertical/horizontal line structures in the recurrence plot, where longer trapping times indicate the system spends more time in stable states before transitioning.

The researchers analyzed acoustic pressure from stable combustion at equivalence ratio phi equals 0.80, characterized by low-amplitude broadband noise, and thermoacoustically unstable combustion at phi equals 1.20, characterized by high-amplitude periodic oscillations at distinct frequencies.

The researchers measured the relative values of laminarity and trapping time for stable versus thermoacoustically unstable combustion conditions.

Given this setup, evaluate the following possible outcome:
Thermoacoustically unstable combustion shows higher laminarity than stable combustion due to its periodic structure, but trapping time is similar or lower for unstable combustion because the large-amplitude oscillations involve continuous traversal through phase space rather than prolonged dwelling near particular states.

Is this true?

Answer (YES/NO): NO